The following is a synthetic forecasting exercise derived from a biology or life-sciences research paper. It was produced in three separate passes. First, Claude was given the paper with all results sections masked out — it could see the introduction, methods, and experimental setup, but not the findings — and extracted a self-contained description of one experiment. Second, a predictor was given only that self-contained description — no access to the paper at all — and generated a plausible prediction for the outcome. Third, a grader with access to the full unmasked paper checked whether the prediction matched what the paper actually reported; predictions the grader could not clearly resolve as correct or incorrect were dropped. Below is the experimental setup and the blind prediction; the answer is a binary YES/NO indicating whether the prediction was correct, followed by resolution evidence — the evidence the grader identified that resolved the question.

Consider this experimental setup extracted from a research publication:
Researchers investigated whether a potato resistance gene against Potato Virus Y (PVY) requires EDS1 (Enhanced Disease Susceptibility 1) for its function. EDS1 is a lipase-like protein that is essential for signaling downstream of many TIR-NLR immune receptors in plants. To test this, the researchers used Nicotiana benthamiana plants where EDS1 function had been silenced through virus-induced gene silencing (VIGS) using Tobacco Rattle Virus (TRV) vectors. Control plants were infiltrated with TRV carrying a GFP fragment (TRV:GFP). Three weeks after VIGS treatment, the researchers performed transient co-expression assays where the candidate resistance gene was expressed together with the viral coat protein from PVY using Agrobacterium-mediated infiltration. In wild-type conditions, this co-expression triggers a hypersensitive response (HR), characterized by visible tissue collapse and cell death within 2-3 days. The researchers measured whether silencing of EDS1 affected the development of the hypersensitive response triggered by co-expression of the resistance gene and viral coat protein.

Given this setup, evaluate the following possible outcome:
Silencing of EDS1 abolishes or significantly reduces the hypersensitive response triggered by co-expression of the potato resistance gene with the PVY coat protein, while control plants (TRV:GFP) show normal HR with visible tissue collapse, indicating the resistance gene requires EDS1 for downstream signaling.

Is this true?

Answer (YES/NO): YES